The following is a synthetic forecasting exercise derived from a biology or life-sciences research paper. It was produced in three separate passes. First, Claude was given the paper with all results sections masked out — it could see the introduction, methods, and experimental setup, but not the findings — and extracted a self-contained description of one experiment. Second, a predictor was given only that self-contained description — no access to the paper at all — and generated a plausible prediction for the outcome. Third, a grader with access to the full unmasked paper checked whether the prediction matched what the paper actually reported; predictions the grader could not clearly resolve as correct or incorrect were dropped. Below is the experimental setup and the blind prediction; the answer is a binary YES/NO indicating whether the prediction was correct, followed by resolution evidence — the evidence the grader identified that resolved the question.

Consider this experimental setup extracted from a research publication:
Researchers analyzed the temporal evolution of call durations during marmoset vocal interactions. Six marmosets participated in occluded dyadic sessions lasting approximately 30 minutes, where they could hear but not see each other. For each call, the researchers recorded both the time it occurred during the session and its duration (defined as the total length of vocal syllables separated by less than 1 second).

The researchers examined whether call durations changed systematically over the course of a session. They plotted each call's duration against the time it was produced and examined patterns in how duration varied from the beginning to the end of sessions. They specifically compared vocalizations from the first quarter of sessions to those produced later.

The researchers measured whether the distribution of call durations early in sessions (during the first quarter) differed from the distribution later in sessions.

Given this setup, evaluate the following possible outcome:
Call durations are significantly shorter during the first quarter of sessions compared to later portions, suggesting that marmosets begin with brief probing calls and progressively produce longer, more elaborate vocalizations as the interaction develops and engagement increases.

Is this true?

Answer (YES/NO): NO